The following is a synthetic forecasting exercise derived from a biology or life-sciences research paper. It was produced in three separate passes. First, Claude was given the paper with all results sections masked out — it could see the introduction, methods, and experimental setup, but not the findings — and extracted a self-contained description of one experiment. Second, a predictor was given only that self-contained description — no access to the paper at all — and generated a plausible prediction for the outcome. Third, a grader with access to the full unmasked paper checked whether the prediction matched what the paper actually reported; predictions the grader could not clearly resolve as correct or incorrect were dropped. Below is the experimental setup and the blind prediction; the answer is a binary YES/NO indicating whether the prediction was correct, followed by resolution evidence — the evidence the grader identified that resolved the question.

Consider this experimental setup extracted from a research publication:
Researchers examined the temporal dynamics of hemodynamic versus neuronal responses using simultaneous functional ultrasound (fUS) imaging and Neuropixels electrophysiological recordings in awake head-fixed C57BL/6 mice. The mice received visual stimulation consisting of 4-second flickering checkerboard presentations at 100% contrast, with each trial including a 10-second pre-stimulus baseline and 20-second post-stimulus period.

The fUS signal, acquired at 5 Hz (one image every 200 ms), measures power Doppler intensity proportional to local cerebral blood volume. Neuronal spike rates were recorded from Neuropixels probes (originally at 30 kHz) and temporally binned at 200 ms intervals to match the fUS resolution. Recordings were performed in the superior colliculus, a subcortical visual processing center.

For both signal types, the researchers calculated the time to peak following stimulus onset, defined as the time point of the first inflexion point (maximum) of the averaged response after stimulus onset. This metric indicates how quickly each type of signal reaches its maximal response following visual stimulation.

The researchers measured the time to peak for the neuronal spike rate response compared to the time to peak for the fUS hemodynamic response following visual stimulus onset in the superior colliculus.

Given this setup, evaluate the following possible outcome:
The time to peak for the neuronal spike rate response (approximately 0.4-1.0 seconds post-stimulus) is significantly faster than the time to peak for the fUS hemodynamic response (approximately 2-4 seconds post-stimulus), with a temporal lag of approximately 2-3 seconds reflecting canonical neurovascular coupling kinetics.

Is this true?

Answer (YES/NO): NO